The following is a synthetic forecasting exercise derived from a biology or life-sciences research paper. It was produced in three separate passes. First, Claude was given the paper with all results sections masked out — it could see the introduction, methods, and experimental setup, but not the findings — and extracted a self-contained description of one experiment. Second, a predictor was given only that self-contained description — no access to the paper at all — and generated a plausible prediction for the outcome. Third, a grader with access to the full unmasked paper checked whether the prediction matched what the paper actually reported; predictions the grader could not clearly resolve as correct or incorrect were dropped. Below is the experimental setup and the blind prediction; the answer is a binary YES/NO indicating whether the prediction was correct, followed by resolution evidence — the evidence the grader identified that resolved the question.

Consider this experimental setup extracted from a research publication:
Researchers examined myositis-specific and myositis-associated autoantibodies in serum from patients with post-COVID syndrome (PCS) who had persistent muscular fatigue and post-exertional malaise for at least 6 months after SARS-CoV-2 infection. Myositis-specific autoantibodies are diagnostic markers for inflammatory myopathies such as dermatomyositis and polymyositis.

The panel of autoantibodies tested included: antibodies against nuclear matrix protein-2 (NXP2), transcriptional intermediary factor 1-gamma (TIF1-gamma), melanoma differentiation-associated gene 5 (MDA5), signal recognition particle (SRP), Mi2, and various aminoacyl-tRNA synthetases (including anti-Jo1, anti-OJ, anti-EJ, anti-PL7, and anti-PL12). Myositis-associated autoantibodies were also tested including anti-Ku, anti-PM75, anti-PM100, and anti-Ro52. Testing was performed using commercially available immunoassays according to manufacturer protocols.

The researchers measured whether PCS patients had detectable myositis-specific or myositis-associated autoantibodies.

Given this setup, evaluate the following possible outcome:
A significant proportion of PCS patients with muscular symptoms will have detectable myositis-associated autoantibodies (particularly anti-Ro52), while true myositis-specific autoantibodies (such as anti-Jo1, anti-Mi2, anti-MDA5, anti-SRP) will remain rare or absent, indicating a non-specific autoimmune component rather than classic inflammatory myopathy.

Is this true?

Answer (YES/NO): NO